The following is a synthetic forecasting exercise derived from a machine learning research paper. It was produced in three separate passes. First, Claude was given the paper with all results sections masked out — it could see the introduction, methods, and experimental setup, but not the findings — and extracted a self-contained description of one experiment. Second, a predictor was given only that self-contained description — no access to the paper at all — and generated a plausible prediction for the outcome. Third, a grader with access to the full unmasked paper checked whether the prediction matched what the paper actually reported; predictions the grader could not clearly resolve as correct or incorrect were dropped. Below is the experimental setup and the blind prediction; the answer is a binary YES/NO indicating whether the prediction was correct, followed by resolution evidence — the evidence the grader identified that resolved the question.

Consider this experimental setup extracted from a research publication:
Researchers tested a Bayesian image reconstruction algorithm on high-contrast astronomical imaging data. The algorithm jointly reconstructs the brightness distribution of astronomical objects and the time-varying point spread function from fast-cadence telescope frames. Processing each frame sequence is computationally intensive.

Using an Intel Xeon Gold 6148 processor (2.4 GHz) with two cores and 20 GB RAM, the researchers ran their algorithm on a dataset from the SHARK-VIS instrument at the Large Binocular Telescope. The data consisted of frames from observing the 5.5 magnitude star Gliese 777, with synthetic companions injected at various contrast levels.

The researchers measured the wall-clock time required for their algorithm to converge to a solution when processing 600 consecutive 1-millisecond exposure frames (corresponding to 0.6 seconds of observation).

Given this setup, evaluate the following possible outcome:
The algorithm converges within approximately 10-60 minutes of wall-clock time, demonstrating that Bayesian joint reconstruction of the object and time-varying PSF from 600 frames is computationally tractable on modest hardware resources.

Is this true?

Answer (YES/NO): NO